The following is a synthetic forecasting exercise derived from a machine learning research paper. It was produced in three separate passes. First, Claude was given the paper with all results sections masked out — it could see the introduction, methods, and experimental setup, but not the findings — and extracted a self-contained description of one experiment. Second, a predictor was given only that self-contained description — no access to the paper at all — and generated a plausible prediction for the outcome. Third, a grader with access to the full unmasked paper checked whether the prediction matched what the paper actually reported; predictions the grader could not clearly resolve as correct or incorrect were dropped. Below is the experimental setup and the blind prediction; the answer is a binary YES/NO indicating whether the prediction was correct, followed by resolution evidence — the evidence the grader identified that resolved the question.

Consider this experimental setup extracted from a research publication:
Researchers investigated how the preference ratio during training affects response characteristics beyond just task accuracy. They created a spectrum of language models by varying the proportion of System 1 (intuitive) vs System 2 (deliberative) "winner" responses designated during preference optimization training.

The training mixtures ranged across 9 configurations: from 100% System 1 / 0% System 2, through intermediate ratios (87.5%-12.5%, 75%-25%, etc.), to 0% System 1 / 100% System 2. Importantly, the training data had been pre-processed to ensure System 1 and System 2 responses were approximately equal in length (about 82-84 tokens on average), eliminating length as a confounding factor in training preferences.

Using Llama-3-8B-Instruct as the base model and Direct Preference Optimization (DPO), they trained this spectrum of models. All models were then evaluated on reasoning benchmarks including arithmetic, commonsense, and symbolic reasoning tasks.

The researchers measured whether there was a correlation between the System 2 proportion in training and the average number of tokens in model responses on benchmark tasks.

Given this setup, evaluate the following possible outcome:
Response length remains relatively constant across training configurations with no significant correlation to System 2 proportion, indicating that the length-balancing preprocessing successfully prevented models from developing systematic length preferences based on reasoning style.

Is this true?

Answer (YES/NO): NO